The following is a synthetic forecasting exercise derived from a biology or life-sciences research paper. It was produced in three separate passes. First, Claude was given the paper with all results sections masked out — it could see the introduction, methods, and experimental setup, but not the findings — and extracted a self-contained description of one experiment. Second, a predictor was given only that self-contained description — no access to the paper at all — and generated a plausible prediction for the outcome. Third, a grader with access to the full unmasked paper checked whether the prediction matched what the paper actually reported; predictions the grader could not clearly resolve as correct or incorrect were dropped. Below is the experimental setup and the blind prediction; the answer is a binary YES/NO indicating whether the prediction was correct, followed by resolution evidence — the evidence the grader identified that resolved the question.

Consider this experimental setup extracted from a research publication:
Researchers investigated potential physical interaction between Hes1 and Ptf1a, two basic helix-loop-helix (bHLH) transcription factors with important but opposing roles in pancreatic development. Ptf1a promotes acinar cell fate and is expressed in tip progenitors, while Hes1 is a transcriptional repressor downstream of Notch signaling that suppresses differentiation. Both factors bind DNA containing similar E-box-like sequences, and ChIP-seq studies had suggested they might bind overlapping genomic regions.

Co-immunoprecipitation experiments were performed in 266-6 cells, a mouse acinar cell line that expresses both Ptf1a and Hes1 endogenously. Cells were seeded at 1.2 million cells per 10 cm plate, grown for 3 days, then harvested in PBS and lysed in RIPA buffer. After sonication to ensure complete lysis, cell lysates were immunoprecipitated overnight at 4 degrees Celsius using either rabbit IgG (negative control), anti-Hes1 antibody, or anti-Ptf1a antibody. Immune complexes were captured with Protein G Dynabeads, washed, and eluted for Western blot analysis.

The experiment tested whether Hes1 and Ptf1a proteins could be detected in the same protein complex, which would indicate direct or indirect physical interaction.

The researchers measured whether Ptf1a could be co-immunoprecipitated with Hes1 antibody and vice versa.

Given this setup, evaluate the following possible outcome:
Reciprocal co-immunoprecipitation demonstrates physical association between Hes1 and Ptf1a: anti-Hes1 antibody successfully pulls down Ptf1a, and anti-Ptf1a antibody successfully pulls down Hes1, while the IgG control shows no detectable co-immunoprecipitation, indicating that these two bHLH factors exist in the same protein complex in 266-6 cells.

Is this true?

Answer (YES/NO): NO